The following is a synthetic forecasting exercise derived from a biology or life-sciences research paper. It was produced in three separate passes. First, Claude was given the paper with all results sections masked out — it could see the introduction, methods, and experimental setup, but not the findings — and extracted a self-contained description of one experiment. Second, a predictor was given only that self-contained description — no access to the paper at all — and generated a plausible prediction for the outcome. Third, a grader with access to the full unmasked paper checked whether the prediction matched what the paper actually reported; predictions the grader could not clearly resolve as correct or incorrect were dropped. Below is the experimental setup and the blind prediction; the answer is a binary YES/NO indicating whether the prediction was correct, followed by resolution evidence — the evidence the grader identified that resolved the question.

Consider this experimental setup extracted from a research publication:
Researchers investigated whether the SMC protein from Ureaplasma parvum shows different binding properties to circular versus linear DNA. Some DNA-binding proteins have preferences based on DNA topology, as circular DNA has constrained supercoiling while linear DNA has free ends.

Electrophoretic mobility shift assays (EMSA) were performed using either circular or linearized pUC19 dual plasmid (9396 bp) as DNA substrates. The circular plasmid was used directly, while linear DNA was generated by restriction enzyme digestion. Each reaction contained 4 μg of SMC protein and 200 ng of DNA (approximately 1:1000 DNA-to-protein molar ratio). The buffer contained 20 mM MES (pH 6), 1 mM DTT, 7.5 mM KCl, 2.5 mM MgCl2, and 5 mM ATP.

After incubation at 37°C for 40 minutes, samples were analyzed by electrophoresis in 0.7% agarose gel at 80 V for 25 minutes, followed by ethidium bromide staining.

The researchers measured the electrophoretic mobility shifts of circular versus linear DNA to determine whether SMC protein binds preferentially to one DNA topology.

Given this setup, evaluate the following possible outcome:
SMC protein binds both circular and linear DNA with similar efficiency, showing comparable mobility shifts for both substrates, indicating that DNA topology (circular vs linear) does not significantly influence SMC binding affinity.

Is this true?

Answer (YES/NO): YES